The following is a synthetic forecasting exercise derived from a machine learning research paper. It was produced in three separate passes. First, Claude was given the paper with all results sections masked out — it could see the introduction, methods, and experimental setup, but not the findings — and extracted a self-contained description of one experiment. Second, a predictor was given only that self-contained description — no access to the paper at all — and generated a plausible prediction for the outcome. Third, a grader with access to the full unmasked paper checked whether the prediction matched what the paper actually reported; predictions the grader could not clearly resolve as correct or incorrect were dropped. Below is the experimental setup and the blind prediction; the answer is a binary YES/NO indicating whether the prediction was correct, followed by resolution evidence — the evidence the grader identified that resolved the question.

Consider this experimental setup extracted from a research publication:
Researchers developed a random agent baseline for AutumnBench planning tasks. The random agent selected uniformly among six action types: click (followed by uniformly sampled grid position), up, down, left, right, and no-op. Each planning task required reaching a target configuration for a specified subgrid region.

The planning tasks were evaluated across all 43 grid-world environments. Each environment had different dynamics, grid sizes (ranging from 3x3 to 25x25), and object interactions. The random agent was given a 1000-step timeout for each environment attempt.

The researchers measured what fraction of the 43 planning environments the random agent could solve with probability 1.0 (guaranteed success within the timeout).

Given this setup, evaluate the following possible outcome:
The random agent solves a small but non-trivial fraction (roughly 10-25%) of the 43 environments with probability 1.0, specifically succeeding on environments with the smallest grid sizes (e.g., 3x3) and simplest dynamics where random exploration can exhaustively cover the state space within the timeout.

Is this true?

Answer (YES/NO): NO